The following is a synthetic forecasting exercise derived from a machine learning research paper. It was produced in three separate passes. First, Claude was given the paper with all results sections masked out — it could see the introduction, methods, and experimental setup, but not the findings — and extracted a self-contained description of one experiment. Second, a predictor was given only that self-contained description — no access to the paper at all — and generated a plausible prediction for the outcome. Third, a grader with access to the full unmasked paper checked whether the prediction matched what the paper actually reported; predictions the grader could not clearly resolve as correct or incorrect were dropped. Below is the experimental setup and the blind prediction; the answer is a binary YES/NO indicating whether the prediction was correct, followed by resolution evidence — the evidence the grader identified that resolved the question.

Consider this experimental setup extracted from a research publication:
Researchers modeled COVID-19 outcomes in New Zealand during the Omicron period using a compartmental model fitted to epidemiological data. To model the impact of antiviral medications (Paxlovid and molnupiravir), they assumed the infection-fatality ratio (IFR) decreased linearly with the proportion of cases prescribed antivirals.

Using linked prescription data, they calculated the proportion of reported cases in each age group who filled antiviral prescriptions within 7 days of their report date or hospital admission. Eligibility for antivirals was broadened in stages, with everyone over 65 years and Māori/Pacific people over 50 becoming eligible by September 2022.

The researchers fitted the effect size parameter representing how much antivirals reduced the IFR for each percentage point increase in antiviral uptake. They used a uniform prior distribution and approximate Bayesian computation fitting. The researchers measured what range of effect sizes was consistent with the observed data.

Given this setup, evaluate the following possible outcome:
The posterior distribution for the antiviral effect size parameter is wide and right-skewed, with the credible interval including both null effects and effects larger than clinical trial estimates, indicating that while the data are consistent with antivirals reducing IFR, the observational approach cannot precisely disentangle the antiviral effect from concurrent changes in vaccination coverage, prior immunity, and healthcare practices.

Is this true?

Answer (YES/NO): NO